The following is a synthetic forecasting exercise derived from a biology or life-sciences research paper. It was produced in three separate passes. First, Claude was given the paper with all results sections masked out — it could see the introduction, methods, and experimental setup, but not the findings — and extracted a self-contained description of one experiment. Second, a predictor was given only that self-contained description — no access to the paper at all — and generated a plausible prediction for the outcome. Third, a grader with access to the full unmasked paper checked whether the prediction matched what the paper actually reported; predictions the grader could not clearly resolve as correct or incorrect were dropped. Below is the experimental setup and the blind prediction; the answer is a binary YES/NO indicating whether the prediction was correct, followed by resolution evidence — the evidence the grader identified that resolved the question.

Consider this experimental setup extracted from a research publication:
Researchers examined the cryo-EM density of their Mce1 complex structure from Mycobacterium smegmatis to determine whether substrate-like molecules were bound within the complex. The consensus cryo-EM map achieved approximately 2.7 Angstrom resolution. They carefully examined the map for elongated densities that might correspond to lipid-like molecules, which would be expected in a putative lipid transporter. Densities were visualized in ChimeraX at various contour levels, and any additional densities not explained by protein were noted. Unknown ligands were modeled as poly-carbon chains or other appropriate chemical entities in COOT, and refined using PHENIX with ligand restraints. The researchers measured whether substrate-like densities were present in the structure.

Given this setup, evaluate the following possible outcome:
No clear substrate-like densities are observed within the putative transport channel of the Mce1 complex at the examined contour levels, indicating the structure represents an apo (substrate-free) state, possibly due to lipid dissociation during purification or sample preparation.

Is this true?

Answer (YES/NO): NO